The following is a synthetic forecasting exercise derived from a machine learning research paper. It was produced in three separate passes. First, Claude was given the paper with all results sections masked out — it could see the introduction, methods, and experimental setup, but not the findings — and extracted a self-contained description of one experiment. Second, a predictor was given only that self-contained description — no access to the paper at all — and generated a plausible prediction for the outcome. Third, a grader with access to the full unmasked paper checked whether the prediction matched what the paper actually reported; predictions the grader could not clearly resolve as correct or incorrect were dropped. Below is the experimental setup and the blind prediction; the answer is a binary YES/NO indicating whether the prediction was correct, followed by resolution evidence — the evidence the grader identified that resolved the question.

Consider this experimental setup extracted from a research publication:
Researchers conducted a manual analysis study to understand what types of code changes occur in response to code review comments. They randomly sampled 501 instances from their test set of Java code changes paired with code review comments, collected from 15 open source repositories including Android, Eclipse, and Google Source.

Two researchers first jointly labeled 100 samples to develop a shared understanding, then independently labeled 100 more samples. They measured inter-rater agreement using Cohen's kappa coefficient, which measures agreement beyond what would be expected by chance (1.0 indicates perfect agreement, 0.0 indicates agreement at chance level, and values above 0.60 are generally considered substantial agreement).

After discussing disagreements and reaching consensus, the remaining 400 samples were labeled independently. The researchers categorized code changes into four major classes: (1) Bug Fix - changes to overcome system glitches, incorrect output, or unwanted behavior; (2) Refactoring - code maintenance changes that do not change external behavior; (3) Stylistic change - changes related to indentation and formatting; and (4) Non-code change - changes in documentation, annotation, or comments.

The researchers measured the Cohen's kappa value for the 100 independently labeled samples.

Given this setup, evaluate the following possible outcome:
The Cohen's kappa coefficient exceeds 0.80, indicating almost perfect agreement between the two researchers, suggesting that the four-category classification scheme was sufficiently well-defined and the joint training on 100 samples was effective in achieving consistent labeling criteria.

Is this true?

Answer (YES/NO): NO